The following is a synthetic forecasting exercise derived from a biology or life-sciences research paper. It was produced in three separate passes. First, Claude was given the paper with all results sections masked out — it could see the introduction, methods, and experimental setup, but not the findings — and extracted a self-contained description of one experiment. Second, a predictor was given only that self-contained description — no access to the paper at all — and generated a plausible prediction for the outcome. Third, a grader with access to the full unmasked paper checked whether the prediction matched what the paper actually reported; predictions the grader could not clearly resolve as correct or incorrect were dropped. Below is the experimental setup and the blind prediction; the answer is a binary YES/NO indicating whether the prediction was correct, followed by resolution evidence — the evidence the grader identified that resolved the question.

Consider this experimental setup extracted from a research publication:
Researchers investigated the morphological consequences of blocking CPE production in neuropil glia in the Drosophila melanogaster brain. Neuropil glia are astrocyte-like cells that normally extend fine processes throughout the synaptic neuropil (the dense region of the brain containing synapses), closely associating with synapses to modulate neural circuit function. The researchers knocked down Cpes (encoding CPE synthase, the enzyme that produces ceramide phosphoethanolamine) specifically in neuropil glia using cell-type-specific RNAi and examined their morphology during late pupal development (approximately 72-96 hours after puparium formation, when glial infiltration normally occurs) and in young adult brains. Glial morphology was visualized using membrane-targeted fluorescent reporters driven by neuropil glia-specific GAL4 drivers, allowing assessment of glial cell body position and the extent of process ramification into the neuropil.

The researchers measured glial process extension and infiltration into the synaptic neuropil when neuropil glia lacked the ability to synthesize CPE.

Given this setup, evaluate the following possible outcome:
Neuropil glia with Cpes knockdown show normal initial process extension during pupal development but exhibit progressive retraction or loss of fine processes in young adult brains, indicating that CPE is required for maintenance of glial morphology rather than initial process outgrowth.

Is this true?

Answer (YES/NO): NO